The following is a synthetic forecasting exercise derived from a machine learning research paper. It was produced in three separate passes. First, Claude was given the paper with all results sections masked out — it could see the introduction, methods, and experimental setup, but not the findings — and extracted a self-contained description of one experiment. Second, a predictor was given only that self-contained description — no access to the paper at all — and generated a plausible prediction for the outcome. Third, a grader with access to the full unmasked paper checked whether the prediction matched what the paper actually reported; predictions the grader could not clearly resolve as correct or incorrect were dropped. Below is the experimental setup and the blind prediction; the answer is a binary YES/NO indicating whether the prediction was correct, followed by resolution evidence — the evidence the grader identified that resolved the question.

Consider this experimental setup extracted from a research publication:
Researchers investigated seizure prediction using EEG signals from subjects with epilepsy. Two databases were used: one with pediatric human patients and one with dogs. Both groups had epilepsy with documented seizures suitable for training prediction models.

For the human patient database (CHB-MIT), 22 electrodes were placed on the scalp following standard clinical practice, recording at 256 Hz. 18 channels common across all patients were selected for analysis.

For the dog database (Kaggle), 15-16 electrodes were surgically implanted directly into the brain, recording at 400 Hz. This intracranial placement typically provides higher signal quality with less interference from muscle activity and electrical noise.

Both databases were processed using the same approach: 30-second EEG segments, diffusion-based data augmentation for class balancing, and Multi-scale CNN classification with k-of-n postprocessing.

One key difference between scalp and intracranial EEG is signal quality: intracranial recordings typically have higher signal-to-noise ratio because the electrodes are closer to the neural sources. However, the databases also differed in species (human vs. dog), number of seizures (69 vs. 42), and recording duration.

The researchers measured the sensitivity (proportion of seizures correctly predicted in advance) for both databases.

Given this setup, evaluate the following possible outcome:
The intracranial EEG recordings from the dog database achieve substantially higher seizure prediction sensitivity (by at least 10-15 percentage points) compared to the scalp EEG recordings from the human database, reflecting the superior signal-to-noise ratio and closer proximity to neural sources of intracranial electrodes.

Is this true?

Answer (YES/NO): NO